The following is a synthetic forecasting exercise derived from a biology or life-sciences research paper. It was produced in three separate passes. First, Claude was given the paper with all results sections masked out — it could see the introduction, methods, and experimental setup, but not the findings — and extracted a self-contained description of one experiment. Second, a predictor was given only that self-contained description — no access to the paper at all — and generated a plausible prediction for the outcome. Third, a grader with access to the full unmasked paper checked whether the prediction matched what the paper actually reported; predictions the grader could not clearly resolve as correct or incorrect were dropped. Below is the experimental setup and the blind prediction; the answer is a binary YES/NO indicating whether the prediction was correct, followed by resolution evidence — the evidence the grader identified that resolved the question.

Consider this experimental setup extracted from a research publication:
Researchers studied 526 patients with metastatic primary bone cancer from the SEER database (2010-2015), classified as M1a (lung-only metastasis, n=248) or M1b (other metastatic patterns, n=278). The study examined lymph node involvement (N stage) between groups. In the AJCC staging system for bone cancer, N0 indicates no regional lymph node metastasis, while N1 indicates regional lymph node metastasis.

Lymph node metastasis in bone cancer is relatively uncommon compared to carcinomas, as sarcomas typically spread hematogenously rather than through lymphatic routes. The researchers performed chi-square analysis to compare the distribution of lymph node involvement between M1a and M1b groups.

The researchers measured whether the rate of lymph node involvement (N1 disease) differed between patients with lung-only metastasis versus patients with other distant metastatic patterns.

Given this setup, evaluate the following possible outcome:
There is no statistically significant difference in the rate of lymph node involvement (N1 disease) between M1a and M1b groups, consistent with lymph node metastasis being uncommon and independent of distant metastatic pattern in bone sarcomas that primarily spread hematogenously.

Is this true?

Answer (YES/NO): NO